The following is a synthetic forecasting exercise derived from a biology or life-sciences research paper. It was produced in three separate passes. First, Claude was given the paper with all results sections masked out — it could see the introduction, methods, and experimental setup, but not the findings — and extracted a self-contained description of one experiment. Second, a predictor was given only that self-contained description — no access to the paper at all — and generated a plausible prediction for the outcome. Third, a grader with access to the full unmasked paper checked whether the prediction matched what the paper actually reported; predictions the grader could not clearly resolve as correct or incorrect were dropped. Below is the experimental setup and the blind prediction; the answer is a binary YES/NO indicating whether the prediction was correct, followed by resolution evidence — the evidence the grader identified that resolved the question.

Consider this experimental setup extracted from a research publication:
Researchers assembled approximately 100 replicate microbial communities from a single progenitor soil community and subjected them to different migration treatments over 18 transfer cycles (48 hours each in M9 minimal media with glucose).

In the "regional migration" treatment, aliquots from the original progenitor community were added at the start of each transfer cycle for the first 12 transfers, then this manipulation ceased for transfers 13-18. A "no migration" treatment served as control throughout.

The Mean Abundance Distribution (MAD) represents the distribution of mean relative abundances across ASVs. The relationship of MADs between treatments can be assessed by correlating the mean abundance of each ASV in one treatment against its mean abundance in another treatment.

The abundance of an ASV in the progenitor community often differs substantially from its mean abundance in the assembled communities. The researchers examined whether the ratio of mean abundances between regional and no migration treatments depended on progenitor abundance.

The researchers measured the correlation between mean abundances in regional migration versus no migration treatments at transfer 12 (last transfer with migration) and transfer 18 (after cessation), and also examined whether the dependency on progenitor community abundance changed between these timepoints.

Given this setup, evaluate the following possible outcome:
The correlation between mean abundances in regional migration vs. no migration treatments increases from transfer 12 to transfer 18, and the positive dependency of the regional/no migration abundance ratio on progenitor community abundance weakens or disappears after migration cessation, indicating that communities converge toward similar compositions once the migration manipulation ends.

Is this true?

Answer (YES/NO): YES